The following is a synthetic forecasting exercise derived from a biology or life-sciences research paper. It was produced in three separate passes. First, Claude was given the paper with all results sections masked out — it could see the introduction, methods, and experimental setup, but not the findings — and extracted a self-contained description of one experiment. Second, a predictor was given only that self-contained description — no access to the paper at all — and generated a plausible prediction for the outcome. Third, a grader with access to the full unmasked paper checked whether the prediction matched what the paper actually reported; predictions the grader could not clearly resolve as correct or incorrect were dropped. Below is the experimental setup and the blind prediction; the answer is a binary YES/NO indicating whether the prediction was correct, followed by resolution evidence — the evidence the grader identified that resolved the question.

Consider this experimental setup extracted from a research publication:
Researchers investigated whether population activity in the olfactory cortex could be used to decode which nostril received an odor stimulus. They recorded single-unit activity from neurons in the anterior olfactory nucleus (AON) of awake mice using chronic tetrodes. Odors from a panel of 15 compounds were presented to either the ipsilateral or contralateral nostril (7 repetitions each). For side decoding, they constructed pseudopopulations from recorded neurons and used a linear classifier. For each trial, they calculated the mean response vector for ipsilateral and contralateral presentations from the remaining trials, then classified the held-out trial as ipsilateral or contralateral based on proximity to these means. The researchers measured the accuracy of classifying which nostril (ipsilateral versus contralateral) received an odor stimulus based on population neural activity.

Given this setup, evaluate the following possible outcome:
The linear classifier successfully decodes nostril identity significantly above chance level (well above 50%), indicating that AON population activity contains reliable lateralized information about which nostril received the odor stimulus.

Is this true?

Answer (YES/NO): YES